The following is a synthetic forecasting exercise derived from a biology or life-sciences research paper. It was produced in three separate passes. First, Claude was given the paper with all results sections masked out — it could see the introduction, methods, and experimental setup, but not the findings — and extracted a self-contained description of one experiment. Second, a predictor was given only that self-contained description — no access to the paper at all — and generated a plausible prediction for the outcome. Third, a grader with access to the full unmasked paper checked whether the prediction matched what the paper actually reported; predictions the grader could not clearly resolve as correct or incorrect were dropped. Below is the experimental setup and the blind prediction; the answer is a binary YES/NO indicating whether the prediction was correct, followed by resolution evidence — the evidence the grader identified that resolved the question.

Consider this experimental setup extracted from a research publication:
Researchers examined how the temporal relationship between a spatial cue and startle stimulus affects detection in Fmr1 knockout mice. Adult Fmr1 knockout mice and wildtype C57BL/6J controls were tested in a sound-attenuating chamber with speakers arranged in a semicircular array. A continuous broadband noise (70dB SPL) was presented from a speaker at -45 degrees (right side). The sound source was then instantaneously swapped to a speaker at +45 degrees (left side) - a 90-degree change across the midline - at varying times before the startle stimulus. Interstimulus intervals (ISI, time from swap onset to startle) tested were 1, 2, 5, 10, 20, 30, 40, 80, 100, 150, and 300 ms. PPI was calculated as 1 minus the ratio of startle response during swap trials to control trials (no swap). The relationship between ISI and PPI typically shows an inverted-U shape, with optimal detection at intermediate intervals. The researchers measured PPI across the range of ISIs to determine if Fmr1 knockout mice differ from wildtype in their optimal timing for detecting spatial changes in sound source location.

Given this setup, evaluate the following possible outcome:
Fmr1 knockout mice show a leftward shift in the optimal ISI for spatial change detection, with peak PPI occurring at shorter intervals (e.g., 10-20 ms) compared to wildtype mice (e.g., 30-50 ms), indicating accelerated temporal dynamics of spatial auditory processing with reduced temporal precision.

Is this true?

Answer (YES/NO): NO